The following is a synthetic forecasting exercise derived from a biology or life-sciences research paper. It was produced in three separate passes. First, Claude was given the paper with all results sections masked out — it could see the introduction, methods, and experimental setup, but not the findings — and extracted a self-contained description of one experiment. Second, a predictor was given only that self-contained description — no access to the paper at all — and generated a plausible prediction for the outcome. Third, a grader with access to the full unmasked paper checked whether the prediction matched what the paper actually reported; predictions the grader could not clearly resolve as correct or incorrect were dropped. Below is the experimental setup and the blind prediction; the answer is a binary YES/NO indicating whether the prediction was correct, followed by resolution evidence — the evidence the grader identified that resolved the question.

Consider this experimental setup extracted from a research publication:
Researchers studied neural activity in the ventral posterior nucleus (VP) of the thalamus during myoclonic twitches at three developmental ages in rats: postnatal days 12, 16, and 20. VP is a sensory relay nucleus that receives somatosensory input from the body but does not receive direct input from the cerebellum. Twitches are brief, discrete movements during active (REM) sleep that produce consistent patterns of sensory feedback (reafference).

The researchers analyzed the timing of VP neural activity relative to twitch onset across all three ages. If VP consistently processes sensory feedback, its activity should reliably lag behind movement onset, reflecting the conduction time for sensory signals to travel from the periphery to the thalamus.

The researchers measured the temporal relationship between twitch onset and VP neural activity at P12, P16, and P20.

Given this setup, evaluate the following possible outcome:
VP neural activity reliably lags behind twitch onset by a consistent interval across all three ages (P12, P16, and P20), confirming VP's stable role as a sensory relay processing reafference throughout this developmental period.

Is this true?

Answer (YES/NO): YES